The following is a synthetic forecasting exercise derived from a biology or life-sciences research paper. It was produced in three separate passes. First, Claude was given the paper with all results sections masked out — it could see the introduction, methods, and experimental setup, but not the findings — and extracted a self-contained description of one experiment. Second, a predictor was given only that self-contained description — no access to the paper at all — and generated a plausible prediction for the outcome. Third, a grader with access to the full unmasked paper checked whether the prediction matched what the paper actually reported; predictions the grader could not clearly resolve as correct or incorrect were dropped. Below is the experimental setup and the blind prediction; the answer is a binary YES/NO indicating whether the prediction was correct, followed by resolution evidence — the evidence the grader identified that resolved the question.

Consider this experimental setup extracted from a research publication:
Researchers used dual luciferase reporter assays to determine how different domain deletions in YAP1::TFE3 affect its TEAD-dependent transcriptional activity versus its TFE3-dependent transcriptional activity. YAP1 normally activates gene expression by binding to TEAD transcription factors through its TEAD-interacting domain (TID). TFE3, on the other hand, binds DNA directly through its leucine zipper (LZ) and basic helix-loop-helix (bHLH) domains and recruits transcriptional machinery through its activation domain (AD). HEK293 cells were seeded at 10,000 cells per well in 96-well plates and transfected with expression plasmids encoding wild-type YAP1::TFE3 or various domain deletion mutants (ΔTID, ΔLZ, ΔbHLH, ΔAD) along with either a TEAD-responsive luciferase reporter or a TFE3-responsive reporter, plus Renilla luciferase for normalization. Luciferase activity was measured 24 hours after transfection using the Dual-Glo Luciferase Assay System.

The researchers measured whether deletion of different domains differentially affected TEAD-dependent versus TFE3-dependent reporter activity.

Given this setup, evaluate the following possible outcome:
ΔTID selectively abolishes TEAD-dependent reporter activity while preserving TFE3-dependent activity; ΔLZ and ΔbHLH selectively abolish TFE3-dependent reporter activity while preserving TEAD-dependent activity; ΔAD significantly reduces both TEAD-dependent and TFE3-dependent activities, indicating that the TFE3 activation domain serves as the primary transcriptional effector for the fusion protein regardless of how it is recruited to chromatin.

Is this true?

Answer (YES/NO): NO